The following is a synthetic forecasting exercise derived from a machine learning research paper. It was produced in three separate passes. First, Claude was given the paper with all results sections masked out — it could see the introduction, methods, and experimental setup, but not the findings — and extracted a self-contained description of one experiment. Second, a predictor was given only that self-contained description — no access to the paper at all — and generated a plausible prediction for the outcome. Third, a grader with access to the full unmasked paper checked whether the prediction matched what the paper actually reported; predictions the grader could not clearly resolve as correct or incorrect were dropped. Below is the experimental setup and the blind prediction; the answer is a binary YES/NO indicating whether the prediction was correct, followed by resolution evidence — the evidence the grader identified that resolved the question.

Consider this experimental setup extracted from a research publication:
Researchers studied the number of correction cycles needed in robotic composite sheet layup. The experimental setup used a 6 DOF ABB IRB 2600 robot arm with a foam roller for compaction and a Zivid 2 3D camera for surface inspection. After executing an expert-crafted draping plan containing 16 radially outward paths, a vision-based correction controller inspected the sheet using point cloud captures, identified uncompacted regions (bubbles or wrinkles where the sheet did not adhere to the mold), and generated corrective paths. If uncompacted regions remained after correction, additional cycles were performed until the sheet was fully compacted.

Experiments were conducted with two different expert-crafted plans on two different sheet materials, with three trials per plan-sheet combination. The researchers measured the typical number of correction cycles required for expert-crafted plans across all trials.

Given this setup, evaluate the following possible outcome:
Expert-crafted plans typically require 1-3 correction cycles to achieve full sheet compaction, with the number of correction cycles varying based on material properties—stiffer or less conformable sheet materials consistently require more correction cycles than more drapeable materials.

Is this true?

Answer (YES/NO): NO